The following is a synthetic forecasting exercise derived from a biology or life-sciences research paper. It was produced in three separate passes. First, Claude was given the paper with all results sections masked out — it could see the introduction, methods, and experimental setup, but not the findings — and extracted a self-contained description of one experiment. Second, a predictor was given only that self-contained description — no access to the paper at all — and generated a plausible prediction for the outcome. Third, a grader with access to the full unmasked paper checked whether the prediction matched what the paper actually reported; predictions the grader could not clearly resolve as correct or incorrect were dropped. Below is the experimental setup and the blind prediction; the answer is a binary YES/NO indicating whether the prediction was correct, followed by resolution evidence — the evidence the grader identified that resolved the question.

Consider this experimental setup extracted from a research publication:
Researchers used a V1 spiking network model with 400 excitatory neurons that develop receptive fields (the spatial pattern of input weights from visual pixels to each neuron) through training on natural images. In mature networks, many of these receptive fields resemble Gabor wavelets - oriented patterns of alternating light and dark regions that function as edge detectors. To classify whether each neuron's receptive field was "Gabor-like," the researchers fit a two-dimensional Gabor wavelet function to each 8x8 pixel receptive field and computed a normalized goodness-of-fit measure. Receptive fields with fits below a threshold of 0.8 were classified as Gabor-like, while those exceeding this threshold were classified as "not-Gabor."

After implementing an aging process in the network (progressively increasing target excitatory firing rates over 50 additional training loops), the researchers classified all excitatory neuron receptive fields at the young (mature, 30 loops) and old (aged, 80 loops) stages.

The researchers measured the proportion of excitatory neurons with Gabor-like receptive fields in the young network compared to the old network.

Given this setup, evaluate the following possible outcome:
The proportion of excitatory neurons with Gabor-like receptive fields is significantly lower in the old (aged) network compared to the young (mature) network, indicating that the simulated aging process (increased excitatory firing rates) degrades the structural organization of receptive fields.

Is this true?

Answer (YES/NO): YES